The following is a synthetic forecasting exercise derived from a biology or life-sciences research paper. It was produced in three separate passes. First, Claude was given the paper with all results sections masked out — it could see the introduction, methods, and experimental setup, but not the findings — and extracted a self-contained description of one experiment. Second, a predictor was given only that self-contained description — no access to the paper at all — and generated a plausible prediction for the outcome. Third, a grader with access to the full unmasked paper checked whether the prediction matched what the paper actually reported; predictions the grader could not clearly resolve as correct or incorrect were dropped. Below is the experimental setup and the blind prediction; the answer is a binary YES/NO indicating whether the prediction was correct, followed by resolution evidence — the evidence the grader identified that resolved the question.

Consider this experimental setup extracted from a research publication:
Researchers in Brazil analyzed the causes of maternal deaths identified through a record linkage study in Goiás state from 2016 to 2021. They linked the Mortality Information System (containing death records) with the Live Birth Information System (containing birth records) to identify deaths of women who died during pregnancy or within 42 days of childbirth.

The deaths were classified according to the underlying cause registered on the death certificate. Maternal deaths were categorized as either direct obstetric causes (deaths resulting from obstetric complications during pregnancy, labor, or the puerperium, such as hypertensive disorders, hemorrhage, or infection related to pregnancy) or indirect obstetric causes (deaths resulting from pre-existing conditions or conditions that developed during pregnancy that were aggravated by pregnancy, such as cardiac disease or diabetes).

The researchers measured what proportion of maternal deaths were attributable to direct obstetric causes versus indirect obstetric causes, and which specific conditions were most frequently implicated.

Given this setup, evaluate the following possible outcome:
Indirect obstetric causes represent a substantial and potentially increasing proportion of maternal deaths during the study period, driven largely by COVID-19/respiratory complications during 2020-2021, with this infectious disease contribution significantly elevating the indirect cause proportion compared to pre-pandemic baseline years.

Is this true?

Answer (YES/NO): YES